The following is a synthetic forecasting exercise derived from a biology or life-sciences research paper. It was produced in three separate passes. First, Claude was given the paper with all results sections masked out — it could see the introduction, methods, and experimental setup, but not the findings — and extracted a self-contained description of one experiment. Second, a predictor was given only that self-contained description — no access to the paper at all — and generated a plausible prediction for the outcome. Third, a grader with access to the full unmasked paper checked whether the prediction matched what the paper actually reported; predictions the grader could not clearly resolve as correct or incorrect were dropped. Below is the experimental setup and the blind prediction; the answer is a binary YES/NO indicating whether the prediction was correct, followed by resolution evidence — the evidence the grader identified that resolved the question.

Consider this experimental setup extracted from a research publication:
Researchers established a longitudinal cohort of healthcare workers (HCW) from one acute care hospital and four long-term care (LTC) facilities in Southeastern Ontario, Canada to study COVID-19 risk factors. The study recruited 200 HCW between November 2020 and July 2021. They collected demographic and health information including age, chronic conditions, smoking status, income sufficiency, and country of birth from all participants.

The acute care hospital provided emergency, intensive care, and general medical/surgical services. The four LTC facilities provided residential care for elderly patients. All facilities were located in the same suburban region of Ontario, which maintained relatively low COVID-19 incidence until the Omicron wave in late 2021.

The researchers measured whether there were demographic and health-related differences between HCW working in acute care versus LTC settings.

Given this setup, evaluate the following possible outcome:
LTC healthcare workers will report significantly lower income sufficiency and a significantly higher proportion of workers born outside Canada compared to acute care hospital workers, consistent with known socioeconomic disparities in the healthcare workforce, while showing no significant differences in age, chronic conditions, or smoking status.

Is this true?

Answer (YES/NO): NO